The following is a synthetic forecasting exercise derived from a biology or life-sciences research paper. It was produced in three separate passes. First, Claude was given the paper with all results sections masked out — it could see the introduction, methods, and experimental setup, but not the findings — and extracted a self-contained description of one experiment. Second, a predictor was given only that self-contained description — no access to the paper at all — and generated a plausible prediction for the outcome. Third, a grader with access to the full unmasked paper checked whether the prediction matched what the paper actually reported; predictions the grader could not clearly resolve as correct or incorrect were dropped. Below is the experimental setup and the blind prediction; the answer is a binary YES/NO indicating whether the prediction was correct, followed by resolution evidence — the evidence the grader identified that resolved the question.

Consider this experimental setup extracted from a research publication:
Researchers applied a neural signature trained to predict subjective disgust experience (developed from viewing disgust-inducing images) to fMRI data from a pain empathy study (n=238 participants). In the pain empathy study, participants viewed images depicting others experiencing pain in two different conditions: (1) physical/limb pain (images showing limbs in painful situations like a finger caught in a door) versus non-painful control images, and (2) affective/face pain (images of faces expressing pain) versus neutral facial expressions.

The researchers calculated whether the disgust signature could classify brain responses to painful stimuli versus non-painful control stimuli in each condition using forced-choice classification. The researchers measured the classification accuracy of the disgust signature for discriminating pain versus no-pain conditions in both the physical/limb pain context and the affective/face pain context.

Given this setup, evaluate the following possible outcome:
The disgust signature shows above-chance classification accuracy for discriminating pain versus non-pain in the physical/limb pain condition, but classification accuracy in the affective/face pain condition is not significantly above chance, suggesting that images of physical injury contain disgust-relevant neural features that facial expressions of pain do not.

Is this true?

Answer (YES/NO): YES